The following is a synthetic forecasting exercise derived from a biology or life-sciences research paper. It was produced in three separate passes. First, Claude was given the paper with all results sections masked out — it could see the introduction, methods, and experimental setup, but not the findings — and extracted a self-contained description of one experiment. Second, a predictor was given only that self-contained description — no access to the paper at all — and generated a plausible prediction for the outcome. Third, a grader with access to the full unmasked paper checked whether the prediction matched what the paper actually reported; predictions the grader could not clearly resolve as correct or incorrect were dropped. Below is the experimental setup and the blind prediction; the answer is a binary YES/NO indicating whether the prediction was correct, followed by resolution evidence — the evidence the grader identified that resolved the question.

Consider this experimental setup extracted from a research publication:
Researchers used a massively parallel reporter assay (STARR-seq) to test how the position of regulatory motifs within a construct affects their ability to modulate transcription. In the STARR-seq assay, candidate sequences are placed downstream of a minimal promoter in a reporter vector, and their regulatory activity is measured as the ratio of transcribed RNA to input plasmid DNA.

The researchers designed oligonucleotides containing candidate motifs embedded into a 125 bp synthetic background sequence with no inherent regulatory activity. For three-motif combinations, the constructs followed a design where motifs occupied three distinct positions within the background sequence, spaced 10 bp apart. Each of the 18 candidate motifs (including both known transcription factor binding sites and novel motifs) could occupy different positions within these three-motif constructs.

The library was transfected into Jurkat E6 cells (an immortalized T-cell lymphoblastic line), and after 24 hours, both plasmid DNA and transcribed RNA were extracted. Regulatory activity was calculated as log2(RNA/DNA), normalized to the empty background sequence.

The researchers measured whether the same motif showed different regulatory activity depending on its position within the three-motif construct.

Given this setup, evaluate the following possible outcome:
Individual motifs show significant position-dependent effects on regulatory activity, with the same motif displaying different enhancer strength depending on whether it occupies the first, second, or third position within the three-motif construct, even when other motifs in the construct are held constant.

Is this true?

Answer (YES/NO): NO